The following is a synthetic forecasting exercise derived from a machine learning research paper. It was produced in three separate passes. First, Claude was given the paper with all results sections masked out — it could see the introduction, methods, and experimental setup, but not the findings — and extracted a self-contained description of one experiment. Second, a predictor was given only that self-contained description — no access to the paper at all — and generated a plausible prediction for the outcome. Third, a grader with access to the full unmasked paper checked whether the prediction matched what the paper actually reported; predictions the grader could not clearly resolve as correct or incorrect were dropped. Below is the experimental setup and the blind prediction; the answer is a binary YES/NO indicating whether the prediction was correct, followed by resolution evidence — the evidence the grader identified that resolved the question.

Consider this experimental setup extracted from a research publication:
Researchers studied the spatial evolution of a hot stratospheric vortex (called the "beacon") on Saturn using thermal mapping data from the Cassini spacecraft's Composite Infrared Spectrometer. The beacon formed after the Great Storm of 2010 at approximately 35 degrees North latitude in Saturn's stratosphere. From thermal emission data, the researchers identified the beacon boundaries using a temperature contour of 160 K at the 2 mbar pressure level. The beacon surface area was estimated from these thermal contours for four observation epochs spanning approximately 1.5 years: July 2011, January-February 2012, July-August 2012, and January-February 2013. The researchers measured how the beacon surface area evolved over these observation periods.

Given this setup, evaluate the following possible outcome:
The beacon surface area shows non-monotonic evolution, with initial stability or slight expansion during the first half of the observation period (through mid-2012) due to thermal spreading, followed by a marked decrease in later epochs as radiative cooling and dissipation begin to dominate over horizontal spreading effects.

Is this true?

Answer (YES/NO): NO